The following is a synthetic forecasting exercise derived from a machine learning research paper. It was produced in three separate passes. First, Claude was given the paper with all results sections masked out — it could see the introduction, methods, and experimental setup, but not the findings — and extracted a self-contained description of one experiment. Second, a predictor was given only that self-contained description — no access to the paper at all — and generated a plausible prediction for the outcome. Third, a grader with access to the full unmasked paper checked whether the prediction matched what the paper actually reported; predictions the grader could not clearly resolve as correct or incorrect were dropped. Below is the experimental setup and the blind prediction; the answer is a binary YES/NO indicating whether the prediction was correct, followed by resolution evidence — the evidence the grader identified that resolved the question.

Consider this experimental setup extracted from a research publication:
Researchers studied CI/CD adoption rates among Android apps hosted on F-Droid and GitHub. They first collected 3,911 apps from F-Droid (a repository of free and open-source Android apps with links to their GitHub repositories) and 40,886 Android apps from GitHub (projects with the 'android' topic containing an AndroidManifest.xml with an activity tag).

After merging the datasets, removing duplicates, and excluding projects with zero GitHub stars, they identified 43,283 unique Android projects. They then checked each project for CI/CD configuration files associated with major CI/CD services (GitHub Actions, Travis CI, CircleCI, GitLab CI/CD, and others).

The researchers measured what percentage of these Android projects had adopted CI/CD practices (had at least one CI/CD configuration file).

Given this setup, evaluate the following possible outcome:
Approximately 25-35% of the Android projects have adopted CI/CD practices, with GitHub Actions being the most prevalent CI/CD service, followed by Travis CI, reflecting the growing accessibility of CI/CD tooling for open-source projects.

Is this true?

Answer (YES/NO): NO